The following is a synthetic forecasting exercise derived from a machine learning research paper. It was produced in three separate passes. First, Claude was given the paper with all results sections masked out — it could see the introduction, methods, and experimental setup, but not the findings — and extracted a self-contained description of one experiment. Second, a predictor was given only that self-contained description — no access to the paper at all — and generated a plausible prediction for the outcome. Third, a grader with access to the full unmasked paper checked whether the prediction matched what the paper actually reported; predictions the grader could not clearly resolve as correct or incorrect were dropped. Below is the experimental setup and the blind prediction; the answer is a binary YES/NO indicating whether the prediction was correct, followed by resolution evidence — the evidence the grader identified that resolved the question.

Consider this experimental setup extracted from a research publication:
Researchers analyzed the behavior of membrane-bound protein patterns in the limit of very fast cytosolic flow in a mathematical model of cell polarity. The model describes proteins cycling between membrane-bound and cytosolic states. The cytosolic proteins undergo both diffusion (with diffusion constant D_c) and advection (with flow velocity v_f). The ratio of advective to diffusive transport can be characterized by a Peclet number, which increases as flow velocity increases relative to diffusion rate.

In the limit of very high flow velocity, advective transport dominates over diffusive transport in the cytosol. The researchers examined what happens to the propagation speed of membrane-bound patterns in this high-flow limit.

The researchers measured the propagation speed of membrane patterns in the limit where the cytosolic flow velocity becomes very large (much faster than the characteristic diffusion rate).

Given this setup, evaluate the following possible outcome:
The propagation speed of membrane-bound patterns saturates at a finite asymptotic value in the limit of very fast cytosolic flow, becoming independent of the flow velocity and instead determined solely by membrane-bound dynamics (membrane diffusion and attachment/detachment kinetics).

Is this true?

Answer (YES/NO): NO